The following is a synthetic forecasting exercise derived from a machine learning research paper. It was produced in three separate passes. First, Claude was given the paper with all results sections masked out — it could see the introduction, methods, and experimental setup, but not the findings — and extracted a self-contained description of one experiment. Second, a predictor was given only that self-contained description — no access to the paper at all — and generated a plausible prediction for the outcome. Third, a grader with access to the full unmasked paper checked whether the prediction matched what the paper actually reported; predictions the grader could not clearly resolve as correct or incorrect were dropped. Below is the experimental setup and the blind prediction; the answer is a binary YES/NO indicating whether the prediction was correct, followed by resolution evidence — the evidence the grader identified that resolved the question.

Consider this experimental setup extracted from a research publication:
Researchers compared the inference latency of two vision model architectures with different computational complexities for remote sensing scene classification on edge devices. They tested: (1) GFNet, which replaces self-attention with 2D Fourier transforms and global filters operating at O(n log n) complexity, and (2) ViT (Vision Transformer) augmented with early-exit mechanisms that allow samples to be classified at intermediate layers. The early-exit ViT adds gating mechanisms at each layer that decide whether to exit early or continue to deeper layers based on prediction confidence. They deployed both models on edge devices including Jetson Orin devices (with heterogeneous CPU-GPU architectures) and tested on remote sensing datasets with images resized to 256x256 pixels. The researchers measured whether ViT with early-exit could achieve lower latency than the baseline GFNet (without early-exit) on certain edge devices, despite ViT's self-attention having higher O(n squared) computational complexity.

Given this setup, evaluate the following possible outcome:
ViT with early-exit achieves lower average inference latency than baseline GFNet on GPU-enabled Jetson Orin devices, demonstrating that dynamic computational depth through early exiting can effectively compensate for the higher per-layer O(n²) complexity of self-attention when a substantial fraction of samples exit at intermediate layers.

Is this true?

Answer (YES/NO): NO